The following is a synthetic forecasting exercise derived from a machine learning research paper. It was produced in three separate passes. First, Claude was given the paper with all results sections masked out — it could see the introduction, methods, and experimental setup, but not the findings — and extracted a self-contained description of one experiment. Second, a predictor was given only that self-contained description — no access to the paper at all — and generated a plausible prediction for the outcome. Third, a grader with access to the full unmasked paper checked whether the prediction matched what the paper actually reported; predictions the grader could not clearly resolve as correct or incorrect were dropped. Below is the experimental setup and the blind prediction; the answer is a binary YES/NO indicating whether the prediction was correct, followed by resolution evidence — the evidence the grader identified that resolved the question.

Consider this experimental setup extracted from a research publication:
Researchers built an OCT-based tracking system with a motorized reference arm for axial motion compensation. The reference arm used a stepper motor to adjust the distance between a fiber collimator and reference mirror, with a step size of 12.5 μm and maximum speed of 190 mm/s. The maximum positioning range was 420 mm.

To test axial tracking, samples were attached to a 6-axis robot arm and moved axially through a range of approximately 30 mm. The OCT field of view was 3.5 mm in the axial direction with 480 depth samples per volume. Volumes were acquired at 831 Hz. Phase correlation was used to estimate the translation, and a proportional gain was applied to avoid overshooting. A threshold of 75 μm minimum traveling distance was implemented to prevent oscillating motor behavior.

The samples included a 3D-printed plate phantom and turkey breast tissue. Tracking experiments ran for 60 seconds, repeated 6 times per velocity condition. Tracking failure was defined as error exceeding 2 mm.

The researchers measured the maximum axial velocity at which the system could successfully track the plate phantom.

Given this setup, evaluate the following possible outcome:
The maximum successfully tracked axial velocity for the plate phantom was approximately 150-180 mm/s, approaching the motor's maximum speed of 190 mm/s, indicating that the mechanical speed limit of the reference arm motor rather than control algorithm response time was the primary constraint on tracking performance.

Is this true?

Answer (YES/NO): NO